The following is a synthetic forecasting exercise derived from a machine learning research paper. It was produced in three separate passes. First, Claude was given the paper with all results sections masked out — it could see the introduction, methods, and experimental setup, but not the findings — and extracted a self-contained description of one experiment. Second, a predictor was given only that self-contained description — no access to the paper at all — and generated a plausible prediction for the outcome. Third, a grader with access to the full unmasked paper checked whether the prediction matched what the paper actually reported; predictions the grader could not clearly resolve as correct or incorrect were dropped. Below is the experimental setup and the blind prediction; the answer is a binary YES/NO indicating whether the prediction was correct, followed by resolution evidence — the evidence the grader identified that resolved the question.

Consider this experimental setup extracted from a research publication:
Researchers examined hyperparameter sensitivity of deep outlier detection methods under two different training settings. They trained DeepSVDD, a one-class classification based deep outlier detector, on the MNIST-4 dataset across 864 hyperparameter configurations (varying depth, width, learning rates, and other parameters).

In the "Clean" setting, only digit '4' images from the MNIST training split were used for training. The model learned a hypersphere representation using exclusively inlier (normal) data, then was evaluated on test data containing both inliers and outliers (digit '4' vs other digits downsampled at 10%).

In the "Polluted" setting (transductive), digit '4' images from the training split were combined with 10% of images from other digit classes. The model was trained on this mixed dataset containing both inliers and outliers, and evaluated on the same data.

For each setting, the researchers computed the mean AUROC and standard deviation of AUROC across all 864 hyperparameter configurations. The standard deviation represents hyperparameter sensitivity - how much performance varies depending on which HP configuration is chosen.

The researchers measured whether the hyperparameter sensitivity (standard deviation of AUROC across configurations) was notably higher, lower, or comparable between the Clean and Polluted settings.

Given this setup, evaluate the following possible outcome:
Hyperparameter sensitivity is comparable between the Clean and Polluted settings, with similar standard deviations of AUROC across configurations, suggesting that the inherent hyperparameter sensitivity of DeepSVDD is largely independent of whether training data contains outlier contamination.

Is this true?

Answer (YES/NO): YES